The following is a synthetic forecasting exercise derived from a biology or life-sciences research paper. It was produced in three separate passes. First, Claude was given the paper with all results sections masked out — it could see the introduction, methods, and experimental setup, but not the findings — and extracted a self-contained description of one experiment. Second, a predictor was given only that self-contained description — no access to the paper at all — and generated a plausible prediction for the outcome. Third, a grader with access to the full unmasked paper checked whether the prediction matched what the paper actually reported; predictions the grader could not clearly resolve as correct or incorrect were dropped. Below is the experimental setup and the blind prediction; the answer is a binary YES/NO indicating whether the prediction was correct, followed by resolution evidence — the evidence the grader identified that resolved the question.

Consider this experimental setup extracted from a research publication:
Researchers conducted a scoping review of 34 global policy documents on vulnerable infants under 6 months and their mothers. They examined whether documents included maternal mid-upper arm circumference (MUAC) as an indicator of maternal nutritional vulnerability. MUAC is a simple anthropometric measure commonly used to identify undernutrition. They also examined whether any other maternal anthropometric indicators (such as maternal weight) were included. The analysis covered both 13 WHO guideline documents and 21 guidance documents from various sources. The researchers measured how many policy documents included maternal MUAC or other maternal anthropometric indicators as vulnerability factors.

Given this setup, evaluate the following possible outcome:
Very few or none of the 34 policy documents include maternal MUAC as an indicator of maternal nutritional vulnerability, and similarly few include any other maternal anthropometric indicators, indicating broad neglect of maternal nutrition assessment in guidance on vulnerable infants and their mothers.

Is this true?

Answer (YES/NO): YES